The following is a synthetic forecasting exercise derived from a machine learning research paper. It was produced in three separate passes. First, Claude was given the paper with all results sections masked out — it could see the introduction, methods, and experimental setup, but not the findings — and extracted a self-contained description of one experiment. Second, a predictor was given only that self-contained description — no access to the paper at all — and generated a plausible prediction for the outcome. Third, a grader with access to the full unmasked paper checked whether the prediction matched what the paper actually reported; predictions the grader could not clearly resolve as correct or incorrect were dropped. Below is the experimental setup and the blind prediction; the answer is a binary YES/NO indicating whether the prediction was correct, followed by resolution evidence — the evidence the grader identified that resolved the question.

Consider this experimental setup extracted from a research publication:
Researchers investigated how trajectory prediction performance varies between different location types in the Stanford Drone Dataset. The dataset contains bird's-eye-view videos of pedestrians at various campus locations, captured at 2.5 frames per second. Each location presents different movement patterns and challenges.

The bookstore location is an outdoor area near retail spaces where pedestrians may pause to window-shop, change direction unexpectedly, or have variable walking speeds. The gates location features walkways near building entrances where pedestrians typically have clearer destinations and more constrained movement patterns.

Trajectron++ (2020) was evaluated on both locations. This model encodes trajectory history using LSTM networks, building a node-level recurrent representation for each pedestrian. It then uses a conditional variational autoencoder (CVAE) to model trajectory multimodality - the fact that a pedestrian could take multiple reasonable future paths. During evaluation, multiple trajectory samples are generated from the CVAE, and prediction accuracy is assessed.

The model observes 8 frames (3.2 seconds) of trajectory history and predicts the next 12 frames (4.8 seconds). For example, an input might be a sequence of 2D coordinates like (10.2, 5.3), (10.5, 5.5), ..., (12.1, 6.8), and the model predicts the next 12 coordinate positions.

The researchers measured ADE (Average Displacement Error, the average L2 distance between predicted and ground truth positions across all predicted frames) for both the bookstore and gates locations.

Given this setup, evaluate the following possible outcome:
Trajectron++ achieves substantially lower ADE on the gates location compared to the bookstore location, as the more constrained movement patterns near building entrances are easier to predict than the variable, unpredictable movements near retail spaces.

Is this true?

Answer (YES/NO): NO